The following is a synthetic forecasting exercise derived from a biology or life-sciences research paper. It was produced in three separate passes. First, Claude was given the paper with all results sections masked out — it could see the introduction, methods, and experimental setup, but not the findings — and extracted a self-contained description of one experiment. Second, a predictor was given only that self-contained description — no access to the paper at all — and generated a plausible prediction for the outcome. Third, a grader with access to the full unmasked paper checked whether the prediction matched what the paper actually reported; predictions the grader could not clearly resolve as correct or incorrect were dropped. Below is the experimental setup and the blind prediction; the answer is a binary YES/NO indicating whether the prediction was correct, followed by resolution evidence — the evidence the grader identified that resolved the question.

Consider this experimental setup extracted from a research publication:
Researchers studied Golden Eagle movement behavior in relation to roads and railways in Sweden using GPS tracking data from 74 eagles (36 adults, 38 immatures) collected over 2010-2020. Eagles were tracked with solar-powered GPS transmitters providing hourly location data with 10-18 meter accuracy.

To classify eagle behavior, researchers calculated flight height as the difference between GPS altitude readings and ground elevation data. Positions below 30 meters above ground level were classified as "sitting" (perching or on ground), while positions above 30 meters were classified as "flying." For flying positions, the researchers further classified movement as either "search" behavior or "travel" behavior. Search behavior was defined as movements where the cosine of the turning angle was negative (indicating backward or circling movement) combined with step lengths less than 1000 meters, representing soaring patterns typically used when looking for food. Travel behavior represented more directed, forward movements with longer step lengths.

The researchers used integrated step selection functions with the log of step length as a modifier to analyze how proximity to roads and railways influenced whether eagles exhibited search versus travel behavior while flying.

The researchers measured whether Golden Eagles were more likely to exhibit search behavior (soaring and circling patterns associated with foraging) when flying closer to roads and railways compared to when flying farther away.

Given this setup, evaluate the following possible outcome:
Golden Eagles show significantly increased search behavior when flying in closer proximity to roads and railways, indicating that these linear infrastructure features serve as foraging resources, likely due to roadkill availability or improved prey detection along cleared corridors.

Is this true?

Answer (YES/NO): YES